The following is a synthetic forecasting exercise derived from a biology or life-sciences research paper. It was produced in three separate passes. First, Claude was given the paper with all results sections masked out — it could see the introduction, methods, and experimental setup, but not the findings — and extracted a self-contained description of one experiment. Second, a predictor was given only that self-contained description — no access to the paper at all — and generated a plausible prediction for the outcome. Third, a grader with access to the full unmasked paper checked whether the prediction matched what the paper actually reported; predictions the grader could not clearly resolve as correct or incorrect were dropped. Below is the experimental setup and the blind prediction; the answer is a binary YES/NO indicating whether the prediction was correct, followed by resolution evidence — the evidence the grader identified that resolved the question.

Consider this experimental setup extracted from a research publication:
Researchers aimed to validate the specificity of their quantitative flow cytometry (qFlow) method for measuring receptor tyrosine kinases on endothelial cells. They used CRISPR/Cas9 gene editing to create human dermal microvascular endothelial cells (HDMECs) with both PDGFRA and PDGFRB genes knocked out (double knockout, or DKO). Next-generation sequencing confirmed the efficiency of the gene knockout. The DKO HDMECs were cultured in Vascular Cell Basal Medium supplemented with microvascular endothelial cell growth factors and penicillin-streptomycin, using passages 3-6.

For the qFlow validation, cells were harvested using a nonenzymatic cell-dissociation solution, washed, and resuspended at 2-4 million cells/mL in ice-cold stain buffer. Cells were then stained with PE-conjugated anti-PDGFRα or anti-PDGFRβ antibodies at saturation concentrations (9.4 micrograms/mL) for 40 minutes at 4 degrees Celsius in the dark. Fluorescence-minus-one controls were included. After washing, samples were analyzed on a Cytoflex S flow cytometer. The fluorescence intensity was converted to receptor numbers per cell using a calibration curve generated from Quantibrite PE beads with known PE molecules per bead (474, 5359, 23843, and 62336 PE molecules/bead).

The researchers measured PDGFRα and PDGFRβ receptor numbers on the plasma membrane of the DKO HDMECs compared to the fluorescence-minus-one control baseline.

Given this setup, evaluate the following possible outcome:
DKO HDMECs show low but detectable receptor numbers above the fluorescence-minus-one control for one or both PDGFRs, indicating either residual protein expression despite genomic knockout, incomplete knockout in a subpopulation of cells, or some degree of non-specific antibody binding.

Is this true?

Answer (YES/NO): YES